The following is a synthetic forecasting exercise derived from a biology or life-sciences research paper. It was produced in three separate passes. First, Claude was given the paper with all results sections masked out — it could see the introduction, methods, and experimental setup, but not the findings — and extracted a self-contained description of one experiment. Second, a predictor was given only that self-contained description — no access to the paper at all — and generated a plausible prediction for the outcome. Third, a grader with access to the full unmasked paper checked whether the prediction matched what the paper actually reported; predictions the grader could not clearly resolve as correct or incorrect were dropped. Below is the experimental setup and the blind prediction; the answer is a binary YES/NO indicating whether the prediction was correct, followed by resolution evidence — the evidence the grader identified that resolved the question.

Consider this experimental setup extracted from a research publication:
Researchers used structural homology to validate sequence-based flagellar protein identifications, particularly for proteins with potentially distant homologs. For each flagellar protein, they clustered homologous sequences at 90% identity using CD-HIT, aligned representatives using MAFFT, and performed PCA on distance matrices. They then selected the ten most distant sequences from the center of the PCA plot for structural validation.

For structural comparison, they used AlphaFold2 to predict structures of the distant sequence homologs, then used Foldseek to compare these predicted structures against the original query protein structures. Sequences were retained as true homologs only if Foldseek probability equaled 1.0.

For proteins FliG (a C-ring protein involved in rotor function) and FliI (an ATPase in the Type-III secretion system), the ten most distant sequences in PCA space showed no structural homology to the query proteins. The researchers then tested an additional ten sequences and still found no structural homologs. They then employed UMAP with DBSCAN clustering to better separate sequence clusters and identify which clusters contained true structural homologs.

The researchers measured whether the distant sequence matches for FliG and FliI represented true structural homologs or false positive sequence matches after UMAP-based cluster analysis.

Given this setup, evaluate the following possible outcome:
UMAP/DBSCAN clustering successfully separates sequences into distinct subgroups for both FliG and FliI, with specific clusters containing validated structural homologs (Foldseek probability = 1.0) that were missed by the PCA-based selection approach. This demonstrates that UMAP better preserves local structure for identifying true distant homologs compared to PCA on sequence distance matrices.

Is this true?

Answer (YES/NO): NO